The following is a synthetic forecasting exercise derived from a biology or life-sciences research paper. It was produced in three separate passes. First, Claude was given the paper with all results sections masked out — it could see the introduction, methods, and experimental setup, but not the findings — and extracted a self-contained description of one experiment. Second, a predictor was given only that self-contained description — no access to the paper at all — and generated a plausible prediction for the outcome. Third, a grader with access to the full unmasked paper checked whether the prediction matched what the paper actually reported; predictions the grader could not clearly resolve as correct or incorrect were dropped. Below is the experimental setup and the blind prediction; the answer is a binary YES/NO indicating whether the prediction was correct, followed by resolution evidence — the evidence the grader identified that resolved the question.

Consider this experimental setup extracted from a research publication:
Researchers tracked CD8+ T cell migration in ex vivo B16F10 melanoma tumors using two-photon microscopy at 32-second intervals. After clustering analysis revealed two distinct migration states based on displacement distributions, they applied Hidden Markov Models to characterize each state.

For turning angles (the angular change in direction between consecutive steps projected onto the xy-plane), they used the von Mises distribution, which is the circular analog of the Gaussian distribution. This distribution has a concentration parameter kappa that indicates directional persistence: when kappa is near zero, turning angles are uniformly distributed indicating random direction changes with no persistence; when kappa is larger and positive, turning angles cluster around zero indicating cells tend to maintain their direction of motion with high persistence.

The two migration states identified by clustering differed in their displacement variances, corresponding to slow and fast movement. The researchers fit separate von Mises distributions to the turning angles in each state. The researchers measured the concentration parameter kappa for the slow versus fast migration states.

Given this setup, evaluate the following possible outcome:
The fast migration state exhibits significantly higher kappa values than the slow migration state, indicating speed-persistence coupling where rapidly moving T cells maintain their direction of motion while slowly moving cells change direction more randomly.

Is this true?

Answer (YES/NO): YES